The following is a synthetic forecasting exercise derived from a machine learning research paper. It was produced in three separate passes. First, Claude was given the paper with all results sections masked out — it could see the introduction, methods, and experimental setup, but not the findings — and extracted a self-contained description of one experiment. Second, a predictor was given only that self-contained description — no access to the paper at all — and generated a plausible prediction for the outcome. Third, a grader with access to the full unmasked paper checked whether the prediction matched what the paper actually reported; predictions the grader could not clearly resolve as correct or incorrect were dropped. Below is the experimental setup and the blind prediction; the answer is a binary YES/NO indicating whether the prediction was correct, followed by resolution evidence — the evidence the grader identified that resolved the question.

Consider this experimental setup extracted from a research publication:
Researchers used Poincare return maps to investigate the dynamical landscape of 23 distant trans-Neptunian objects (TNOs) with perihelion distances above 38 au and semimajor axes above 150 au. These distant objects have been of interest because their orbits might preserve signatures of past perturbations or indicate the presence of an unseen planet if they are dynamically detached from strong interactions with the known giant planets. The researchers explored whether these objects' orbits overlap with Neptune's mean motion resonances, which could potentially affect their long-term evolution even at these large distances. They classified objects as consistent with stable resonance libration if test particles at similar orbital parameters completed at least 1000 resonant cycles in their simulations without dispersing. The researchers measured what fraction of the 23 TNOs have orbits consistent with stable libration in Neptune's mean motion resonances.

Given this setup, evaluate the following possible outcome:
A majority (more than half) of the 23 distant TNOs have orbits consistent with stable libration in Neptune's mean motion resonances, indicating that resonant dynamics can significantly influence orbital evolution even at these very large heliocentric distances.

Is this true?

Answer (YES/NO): NO